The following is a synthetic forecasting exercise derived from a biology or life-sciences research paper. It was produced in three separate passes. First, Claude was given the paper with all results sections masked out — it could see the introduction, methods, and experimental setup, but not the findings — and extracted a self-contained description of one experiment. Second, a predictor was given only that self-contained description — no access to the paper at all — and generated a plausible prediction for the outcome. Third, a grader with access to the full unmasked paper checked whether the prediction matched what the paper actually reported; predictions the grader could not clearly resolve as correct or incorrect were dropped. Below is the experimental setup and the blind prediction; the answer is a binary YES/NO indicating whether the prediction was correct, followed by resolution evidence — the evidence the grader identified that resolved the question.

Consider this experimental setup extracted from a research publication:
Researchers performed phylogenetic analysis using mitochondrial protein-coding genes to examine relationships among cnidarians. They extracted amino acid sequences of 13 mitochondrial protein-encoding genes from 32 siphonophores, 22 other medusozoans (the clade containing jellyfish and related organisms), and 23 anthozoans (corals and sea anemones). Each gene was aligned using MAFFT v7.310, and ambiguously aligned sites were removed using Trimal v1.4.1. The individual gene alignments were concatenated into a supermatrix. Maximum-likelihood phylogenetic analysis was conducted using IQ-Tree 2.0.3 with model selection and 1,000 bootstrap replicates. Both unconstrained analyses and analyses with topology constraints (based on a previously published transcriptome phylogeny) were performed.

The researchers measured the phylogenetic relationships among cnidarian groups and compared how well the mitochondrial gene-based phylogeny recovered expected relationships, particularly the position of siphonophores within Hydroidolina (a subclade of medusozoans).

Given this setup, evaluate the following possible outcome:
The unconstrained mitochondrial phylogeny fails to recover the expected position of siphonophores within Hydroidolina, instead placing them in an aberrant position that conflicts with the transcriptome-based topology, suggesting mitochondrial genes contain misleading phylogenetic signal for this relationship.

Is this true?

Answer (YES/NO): NO